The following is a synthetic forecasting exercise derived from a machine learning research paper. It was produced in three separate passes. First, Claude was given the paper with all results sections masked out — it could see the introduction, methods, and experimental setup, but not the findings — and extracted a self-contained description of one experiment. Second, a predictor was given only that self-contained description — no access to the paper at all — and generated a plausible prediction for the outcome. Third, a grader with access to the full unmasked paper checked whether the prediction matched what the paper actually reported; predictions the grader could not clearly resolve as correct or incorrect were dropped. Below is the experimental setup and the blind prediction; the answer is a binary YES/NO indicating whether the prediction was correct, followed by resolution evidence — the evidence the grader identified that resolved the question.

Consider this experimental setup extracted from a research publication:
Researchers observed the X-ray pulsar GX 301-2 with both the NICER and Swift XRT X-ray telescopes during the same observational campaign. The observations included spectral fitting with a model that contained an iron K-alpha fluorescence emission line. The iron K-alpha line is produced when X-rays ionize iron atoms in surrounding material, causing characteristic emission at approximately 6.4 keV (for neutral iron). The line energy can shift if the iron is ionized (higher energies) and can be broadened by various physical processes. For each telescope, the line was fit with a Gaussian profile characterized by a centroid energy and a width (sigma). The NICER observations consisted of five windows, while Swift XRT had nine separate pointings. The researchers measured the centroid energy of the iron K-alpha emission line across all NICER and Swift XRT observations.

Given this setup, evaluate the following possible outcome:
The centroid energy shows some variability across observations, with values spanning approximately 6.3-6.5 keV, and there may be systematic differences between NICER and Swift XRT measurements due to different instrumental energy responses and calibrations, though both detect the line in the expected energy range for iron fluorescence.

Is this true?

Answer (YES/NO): NO